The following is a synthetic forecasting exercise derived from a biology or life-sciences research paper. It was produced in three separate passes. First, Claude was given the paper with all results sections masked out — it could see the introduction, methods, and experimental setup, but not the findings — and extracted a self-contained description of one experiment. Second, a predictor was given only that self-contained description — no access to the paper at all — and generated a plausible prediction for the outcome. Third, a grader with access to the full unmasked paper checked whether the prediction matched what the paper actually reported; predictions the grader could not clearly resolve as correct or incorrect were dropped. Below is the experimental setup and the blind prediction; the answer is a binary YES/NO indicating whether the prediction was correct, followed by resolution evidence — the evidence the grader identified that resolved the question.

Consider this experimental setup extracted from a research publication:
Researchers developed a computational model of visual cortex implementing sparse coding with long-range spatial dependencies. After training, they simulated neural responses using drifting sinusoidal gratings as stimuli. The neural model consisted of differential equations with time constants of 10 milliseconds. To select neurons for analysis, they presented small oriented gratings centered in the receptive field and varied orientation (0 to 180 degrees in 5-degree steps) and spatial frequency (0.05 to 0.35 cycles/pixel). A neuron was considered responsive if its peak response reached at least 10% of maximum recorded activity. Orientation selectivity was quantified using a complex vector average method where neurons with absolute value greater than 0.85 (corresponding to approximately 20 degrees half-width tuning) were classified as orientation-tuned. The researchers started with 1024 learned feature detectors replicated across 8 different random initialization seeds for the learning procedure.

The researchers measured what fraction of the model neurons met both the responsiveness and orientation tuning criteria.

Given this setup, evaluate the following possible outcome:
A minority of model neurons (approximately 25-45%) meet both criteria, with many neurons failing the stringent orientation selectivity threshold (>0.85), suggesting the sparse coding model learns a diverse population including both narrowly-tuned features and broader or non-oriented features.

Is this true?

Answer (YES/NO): NO